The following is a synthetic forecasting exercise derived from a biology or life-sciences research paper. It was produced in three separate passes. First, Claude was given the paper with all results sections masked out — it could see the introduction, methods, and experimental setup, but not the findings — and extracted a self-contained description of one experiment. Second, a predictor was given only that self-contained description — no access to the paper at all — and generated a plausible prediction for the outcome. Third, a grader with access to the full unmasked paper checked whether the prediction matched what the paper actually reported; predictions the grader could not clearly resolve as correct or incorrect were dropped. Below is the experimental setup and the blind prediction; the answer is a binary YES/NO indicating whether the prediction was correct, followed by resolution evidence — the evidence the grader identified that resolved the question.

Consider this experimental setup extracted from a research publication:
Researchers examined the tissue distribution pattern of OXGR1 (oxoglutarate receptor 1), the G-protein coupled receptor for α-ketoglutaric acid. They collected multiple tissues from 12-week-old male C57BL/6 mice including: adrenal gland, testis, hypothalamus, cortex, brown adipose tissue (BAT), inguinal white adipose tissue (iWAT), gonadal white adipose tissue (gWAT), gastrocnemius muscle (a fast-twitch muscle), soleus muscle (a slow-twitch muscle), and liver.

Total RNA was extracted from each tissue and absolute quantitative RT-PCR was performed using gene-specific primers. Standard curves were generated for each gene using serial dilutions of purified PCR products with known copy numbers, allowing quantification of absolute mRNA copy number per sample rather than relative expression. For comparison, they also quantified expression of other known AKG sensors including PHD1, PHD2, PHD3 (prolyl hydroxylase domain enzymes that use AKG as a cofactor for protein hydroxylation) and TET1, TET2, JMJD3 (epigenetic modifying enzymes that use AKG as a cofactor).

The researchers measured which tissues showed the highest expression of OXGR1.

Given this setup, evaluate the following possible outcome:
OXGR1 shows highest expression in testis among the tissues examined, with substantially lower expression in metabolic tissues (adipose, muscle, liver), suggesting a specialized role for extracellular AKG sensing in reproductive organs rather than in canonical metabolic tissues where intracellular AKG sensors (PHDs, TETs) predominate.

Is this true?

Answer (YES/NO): YES